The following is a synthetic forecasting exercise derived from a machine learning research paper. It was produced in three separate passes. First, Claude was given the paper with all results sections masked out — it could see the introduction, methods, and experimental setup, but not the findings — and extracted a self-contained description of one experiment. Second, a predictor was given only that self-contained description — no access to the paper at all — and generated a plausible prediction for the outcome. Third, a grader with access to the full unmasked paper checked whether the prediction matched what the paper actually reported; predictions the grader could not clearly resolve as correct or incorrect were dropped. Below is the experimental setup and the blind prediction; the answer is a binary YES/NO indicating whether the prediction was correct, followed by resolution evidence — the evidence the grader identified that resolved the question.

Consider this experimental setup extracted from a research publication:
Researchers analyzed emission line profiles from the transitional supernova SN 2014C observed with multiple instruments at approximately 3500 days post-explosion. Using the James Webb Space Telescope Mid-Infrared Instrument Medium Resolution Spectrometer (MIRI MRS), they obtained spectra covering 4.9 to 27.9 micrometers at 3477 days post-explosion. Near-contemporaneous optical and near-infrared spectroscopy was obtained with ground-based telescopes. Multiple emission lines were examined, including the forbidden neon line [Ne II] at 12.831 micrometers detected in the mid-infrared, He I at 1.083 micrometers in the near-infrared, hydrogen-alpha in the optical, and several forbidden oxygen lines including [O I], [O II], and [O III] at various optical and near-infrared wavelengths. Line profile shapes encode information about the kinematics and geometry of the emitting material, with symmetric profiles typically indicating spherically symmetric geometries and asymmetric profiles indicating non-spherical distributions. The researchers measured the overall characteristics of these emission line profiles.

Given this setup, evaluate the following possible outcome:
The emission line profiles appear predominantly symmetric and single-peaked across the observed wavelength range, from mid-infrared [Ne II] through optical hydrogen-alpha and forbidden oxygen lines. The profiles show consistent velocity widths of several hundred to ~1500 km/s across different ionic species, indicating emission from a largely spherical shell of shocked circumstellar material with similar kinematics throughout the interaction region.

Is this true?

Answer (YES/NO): NO